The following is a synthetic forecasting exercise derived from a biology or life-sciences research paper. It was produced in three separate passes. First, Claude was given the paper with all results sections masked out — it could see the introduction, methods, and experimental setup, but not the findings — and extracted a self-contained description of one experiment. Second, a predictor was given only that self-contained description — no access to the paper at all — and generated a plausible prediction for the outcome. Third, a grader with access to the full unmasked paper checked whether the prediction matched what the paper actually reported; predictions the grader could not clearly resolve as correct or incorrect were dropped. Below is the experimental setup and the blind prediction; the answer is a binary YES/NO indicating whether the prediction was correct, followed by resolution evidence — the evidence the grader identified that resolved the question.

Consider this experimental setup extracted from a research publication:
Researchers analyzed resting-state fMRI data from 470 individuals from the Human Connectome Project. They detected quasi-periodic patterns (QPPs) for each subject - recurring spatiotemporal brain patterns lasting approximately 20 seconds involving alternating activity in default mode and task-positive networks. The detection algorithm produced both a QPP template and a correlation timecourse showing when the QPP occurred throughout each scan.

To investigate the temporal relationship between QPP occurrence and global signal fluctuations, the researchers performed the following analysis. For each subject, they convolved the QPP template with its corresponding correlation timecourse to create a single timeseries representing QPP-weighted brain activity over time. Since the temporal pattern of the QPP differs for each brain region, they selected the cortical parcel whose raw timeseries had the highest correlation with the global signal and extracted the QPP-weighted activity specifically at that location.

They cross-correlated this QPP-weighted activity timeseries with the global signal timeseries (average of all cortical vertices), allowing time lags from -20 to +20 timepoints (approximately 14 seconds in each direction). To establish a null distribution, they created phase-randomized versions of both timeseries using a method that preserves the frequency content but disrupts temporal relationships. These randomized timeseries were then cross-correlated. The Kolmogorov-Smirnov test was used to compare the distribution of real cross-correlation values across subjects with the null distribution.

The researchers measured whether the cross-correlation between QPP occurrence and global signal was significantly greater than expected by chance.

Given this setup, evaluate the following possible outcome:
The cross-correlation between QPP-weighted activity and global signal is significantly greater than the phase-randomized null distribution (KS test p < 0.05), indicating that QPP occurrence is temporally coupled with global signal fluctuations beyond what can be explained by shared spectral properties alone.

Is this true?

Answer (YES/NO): YES